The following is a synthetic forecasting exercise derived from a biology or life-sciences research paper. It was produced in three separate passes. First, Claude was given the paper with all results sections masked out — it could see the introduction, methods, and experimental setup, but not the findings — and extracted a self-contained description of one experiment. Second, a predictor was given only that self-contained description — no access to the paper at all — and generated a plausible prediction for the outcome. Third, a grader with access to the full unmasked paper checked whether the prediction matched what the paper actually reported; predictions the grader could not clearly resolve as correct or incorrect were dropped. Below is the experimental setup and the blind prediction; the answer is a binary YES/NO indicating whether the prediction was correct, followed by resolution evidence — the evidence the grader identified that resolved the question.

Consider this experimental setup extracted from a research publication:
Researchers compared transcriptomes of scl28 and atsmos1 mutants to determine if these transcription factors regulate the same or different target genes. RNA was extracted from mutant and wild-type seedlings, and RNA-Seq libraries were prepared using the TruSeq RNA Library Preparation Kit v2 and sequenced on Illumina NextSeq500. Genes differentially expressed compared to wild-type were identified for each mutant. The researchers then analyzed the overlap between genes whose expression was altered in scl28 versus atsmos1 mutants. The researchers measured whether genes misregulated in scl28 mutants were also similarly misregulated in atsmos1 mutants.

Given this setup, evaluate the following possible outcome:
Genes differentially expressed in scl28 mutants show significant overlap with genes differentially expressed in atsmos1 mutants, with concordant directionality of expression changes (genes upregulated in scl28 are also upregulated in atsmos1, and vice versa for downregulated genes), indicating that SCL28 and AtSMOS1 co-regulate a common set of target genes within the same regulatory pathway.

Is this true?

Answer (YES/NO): YES